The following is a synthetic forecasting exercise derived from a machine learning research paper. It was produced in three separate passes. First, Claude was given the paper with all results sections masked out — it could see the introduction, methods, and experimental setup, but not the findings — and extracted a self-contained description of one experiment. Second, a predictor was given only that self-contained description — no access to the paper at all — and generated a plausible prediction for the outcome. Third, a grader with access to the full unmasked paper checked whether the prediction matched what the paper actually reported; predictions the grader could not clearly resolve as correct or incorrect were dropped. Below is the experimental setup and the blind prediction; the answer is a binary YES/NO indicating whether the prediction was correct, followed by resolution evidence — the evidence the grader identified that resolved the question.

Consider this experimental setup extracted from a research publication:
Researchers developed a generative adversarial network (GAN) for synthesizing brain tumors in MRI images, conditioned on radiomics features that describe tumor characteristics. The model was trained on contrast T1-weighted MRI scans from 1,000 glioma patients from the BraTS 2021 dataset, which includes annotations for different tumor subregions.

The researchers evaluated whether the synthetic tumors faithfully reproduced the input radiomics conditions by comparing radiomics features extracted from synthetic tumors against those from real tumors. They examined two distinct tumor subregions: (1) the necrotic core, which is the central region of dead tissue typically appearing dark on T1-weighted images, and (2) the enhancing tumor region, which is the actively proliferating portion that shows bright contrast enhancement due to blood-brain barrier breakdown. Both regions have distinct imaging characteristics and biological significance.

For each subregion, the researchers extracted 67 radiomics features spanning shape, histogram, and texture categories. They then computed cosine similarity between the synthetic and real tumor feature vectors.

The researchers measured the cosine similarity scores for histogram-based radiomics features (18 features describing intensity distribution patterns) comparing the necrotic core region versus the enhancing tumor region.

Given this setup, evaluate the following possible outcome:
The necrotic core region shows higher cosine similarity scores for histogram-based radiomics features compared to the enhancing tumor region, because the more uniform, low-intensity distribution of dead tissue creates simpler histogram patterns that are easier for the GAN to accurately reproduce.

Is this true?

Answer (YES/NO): NO